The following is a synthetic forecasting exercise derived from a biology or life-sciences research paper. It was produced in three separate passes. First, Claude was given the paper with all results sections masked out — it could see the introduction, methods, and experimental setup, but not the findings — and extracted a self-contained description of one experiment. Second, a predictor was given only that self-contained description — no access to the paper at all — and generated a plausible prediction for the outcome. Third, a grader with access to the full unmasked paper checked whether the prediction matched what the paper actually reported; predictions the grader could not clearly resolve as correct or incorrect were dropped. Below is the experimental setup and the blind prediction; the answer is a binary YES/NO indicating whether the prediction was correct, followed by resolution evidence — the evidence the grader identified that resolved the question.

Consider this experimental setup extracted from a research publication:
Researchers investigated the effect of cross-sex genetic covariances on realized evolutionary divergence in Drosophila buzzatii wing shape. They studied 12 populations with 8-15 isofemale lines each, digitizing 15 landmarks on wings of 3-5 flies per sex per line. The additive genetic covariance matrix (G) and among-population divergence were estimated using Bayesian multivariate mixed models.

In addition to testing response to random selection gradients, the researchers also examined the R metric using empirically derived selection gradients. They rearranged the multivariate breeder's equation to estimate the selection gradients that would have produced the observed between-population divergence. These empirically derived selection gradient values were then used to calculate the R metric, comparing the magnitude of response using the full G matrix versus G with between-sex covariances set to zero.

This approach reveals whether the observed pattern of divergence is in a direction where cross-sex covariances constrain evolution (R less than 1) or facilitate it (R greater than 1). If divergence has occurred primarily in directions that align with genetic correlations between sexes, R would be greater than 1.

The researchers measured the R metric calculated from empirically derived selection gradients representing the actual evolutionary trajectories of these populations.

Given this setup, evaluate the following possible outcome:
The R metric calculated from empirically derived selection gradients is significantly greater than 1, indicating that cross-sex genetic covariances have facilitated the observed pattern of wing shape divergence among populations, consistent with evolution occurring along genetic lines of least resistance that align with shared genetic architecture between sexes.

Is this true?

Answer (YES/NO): NO